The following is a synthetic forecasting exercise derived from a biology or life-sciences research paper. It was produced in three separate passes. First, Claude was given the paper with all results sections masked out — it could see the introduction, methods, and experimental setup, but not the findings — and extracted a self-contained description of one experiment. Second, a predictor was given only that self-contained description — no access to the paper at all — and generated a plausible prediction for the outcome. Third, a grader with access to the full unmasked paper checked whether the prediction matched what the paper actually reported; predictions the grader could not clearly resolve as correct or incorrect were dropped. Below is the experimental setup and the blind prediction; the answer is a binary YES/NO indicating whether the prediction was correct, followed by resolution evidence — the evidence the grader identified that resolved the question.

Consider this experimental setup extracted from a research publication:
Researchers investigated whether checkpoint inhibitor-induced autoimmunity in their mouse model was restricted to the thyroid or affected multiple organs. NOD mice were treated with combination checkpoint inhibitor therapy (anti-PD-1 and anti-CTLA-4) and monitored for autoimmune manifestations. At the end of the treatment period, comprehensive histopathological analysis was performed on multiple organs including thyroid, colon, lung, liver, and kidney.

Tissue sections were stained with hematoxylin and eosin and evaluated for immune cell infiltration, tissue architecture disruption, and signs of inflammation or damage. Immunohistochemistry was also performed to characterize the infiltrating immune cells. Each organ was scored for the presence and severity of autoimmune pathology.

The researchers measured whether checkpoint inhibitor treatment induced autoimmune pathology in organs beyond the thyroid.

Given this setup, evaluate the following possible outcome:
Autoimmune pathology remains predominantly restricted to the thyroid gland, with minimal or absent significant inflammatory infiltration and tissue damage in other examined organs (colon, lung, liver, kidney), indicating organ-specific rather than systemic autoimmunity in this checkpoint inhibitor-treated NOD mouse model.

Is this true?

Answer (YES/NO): NO